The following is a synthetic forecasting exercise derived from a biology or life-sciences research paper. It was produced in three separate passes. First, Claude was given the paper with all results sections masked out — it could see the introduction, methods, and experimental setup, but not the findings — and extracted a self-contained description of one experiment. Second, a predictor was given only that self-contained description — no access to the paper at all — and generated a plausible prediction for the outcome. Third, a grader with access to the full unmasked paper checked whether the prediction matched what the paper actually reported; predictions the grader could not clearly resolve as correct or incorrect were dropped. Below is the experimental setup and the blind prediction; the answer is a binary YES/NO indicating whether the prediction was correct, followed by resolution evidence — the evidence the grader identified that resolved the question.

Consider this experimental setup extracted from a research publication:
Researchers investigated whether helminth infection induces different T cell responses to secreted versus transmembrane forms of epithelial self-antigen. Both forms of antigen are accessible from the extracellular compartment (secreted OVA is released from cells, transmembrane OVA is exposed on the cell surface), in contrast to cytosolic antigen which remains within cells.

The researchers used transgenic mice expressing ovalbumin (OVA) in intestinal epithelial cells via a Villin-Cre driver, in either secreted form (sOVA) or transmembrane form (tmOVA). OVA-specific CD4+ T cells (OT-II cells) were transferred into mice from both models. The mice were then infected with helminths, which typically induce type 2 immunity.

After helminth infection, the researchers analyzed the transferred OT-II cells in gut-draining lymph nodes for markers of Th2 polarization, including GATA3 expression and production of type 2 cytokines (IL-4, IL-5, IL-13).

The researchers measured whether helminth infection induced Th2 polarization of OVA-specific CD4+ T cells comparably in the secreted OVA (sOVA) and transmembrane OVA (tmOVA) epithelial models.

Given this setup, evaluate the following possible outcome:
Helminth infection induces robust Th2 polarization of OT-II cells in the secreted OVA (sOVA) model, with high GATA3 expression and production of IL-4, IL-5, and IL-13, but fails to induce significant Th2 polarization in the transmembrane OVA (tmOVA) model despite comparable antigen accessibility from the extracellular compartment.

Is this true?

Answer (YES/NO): NO